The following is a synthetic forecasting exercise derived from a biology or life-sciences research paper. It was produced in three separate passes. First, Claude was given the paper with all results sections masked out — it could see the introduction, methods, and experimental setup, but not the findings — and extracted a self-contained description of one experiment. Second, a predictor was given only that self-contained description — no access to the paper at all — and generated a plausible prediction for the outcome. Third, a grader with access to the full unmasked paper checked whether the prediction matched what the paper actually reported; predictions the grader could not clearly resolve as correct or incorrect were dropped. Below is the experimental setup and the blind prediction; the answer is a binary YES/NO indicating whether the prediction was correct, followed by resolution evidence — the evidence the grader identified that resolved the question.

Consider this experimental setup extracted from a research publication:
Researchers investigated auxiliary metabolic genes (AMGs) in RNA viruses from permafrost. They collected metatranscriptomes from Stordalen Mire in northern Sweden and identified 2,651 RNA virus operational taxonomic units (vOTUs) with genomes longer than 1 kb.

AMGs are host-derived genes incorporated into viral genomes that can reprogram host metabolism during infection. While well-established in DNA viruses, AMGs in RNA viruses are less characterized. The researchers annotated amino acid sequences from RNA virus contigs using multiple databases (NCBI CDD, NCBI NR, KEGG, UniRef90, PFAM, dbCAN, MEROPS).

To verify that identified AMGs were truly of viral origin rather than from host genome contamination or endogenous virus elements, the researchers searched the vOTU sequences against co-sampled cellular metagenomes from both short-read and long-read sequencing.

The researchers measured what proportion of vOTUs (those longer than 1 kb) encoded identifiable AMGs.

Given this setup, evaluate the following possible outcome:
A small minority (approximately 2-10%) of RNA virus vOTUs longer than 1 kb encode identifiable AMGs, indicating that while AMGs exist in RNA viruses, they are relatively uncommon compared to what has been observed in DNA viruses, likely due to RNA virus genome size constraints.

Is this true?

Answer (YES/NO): NO